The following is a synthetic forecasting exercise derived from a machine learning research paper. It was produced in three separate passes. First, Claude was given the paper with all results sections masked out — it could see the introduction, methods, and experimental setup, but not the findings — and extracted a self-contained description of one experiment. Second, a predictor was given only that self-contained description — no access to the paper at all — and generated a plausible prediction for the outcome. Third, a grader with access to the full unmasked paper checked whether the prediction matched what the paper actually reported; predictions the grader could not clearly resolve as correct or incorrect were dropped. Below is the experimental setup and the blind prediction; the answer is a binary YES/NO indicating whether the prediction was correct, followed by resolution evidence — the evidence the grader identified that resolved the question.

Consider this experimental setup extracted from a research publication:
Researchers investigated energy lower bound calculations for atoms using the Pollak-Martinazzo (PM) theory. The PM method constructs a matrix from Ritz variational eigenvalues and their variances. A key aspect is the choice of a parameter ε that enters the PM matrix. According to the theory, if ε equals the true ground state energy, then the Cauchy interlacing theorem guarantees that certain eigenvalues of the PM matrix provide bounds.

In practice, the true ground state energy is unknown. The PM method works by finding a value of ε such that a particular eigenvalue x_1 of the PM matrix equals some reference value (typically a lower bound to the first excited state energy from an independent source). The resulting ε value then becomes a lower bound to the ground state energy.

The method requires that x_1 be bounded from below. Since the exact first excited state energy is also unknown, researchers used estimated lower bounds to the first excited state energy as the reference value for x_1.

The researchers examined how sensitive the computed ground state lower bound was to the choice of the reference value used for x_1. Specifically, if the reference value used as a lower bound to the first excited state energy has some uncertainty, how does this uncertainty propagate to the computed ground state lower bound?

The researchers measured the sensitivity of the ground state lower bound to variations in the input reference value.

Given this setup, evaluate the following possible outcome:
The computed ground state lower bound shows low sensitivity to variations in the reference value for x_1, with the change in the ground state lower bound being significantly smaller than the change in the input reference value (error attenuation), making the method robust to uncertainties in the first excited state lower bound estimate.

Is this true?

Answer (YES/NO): NO